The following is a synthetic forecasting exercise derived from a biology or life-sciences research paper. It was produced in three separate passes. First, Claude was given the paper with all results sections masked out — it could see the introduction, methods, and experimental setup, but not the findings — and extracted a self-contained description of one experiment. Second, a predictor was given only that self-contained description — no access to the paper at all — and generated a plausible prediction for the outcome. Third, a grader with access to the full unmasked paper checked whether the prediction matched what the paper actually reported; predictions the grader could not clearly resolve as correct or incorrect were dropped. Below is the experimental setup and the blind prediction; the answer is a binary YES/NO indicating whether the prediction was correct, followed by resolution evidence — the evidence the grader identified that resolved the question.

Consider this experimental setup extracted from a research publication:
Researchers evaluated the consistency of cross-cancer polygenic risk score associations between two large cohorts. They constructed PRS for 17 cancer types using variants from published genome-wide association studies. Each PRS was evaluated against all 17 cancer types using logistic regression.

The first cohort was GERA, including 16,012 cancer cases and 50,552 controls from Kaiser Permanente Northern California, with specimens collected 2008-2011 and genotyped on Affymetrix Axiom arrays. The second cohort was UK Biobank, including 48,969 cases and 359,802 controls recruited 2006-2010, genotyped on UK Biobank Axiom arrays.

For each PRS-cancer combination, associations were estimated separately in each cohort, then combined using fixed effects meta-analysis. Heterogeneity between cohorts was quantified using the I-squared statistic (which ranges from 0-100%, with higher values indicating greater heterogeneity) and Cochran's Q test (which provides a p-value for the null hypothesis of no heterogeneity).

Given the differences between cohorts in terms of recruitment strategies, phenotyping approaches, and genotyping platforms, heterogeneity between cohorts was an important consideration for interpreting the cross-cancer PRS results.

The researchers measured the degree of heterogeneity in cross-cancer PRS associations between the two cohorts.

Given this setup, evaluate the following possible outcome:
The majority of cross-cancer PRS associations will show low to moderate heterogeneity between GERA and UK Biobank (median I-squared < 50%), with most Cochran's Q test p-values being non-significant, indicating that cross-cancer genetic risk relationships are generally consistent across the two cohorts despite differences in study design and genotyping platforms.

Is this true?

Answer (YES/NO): YES